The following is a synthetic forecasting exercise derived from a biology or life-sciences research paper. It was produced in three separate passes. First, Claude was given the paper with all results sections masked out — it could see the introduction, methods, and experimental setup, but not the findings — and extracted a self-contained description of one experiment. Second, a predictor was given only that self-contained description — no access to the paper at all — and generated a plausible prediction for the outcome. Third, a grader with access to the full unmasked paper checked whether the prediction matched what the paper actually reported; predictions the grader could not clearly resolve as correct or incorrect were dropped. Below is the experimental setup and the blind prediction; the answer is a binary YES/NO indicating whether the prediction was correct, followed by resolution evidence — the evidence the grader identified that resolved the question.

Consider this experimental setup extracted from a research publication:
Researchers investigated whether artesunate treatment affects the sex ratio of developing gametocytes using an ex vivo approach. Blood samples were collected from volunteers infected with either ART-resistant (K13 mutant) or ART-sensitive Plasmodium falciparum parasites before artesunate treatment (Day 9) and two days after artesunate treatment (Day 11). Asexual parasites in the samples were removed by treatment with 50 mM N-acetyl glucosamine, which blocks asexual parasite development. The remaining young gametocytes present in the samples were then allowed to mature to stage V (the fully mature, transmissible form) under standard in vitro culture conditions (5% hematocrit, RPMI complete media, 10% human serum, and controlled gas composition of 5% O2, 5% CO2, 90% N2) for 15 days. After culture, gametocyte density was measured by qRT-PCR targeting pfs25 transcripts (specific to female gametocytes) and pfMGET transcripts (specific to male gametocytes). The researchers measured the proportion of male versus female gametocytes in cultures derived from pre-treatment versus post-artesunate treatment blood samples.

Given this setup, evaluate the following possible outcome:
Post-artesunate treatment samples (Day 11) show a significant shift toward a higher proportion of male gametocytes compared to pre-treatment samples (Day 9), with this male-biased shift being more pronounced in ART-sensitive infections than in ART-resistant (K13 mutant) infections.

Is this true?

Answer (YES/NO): NO